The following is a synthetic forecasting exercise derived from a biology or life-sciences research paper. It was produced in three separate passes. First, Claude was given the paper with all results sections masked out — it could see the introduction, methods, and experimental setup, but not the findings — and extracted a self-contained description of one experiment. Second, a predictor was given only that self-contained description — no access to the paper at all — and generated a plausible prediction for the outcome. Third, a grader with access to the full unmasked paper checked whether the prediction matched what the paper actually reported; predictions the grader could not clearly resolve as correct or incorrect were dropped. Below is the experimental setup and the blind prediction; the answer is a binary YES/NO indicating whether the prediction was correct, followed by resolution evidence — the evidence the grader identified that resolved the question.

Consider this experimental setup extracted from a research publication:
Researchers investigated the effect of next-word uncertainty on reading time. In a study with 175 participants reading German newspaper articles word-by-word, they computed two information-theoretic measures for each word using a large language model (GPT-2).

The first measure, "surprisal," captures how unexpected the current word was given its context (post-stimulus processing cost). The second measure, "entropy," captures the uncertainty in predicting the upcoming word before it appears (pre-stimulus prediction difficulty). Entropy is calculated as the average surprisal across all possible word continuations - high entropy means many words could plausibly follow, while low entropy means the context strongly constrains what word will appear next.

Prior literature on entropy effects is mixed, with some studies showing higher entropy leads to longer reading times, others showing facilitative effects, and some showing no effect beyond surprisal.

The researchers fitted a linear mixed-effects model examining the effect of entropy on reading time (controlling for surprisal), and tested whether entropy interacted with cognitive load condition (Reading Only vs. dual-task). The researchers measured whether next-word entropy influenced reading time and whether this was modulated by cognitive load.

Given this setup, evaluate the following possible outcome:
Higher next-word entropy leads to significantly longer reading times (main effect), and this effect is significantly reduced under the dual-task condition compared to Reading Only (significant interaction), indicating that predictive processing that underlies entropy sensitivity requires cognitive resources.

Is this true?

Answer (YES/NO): NO